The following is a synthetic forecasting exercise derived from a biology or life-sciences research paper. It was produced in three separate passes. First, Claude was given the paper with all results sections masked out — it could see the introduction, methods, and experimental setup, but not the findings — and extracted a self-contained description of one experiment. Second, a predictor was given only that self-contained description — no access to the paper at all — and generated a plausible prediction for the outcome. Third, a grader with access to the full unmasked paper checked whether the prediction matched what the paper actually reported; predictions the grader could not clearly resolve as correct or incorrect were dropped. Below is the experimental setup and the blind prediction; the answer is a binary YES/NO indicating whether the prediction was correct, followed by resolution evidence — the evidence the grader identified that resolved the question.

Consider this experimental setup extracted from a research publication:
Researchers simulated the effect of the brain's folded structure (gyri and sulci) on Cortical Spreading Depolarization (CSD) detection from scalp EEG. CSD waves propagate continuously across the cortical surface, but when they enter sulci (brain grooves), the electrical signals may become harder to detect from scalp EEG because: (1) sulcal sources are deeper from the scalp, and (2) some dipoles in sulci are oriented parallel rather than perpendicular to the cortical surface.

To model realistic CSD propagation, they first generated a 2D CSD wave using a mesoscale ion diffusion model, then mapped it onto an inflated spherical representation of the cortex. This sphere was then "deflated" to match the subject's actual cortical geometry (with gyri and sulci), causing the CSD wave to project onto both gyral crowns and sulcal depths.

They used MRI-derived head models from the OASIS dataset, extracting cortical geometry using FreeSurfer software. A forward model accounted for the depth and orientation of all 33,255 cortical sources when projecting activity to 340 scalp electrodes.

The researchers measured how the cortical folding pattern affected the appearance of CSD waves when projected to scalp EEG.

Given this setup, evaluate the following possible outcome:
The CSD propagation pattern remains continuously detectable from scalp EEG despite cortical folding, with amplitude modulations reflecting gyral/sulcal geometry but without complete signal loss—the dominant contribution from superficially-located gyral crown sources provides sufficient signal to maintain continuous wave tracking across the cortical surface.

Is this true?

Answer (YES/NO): NO